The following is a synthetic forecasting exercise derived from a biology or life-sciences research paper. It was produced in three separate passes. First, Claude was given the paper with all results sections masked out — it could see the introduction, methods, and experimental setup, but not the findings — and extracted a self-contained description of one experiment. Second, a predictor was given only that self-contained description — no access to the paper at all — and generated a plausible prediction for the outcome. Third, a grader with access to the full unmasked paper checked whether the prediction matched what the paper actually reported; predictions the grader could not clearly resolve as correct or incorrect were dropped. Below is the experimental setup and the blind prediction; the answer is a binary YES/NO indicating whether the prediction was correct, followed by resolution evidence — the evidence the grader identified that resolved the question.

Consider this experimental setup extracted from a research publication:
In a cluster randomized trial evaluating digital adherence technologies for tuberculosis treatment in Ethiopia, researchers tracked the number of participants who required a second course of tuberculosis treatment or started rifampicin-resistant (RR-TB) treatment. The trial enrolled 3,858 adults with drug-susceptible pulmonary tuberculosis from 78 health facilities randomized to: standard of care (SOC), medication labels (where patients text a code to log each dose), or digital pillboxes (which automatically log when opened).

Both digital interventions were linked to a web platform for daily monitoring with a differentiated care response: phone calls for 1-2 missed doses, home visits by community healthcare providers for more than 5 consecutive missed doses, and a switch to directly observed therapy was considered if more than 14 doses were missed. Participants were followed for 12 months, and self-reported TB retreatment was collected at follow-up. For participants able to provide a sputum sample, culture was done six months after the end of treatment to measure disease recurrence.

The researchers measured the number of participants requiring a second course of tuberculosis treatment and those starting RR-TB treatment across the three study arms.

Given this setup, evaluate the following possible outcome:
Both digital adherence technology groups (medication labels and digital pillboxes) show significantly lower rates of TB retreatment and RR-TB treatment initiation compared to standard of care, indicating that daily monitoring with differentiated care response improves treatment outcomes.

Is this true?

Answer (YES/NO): NO